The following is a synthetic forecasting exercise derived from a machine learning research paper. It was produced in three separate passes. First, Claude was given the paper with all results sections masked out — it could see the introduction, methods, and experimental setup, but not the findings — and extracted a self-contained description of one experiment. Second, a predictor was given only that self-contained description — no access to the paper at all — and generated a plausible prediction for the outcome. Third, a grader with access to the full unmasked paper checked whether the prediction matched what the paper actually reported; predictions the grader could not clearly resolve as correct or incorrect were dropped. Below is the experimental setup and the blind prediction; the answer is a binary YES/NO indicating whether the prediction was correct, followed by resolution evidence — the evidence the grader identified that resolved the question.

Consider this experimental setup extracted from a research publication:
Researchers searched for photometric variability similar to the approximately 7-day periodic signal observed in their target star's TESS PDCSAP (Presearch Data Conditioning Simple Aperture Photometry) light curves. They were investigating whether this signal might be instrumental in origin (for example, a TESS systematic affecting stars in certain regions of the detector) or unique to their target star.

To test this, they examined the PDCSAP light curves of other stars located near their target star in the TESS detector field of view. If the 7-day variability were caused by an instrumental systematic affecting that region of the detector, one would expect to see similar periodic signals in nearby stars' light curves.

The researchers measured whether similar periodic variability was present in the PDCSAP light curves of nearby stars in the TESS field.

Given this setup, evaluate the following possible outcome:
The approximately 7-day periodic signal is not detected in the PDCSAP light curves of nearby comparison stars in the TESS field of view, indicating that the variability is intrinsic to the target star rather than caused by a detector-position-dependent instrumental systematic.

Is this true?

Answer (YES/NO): YES